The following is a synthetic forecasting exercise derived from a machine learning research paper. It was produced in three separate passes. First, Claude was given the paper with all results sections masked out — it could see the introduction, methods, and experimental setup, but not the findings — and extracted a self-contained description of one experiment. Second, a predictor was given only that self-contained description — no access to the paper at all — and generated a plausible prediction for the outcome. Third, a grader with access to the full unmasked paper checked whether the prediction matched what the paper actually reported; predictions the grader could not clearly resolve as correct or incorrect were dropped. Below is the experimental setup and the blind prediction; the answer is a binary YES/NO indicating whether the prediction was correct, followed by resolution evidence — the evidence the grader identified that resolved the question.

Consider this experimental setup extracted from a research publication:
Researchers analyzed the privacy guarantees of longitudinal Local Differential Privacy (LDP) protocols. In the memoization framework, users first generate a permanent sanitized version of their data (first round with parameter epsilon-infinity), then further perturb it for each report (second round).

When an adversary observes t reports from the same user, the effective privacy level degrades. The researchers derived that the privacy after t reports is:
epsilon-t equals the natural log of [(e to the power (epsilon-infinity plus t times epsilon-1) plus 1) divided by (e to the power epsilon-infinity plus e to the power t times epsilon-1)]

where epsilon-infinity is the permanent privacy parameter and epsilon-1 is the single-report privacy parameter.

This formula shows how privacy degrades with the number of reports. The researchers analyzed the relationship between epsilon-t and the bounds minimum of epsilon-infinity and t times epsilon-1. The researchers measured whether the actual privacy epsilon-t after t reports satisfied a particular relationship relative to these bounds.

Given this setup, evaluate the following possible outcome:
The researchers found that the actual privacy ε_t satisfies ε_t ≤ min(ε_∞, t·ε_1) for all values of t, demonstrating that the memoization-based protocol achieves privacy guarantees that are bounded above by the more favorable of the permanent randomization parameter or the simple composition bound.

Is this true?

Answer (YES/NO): YES